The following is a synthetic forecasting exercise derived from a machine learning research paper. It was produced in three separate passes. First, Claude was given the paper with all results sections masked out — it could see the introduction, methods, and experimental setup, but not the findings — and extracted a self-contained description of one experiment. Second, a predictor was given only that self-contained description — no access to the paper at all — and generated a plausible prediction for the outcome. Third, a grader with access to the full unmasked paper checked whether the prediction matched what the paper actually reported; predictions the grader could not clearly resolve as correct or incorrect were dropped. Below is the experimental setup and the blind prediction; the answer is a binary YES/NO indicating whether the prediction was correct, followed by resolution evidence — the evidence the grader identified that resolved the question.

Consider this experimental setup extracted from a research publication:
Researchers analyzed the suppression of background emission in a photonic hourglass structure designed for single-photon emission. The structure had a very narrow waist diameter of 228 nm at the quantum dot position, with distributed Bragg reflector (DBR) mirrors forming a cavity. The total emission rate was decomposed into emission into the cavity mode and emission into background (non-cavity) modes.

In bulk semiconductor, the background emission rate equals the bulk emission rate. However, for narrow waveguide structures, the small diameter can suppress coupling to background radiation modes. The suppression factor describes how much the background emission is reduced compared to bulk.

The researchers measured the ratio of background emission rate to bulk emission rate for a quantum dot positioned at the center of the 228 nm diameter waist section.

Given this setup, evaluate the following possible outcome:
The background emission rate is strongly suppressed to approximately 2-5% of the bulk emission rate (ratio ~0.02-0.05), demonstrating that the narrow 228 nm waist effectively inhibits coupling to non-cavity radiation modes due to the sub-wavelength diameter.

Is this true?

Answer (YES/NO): YES